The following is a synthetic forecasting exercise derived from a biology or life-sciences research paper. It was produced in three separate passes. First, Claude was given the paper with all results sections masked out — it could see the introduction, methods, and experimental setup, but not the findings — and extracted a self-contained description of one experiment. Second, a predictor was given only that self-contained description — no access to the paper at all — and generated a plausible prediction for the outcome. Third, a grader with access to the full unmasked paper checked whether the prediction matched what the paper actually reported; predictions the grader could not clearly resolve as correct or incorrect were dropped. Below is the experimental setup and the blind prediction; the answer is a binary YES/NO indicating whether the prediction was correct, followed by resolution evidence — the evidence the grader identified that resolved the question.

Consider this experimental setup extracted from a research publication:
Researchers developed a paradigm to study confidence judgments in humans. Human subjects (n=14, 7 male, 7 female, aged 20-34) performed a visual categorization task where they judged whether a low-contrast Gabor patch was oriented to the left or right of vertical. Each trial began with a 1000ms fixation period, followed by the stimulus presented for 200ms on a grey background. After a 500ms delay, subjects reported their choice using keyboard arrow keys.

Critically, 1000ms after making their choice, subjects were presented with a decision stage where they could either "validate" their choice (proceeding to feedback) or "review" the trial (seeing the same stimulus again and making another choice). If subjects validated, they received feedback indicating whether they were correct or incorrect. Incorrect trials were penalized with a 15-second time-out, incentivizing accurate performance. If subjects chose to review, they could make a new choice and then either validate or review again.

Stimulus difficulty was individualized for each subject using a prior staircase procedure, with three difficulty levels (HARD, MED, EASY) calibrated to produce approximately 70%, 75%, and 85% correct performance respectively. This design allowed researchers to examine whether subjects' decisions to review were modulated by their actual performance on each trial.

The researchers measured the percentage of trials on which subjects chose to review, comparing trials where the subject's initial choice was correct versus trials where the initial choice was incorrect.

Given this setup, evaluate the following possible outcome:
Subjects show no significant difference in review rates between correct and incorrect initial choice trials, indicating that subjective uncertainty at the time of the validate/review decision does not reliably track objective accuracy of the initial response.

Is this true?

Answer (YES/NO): NO